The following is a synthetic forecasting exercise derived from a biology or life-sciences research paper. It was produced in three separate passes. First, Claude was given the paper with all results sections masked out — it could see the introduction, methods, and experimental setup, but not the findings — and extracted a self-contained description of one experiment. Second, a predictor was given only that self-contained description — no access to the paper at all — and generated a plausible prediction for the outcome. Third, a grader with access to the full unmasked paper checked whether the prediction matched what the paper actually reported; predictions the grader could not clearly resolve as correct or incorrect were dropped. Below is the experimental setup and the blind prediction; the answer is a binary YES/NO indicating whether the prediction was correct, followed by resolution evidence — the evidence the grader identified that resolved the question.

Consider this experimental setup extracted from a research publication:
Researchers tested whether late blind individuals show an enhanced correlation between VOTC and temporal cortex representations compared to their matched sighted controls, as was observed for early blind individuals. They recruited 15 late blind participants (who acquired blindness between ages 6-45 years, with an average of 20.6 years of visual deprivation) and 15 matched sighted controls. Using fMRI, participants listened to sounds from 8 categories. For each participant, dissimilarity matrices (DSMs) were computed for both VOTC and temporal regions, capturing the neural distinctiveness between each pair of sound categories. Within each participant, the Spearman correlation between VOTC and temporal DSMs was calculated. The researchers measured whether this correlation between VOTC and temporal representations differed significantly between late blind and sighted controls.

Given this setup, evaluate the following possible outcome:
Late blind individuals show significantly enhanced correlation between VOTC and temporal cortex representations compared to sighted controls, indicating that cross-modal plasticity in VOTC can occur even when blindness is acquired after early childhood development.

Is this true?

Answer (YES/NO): NO